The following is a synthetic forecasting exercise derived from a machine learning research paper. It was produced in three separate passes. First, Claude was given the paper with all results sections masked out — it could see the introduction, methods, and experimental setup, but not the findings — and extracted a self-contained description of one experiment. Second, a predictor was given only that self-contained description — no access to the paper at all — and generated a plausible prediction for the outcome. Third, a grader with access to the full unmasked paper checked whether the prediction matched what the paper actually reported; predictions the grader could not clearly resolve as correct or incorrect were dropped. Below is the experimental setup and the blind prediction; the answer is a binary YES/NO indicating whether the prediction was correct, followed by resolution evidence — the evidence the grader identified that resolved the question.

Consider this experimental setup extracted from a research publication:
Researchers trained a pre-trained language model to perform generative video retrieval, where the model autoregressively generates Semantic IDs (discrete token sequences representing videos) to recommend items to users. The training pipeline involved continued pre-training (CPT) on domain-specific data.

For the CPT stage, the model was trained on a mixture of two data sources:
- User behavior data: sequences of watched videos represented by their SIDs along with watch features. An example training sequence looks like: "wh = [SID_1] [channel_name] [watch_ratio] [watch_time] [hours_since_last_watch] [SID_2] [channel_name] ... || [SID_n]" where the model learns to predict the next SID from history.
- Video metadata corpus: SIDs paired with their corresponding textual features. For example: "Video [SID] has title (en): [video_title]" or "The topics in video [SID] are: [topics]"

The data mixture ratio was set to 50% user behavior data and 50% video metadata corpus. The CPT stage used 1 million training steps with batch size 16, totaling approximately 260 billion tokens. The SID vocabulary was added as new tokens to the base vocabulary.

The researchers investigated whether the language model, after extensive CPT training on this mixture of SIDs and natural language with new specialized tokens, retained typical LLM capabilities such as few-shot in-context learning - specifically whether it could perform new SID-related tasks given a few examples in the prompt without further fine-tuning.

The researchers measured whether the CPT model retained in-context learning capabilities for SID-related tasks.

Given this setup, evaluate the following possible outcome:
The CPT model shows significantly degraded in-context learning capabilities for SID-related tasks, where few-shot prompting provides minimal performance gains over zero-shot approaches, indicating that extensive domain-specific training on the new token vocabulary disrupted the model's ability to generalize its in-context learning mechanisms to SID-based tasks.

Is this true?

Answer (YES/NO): NO